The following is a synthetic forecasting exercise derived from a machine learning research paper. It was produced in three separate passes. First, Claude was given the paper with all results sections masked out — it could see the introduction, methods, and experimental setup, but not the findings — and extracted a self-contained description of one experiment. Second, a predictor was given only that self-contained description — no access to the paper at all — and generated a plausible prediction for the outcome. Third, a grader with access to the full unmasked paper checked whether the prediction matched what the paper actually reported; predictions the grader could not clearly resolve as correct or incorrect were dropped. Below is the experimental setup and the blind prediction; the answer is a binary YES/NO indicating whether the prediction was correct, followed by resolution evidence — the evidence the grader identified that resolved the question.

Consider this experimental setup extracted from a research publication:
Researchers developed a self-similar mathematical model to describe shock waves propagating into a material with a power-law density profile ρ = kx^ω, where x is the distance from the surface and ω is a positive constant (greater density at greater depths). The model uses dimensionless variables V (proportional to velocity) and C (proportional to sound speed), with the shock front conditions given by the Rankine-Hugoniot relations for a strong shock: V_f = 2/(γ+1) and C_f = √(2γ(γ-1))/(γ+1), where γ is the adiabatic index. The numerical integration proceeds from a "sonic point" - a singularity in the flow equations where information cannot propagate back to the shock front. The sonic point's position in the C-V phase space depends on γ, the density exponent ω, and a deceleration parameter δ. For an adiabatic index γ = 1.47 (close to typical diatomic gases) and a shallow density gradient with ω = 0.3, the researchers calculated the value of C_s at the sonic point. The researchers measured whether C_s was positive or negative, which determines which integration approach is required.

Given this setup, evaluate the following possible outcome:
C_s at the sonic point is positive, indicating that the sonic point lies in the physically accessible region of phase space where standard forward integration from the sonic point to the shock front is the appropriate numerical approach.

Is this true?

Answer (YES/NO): NO